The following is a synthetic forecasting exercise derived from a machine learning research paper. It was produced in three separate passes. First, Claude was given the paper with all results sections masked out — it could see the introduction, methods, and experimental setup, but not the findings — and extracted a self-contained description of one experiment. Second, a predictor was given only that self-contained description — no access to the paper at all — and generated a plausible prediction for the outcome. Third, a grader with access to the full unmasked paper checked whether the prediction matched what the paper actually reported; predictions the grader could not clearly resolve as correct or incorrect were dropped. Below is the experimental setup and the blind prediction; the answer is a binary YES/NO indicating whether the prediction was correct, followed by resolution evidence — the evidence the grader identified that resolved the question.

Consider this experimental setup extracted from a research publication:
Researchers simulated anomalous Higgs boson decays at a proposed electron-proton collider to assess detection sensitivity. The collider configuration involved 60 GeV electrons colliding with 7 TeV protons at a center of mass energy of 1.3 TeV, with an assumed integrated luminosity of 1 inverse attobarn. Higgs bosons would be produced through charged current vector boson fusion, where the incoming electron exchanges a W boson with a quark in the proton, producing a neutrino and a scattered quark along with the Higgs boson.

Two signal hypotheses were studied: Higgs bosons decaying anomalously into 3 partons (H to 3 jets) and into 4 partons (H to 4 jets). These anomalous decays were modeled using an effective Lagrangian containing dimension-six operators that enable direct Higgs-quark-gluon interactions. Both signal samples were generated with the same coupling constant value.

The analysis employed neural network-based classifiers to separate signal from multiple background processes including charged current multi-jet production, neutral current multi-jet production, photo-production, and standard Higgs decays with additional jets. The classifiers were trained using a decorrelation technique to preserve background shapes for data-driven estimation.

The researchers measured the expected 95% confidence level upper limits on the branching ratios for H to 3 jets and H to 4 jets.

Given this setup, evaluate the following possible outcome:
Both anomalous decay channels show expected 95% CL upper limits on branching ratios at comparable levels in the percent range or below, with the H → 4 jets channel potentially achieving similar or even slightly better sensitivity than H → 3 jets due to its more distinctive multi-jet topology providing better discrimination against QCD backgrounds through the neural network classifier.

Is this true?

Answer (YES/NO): NO